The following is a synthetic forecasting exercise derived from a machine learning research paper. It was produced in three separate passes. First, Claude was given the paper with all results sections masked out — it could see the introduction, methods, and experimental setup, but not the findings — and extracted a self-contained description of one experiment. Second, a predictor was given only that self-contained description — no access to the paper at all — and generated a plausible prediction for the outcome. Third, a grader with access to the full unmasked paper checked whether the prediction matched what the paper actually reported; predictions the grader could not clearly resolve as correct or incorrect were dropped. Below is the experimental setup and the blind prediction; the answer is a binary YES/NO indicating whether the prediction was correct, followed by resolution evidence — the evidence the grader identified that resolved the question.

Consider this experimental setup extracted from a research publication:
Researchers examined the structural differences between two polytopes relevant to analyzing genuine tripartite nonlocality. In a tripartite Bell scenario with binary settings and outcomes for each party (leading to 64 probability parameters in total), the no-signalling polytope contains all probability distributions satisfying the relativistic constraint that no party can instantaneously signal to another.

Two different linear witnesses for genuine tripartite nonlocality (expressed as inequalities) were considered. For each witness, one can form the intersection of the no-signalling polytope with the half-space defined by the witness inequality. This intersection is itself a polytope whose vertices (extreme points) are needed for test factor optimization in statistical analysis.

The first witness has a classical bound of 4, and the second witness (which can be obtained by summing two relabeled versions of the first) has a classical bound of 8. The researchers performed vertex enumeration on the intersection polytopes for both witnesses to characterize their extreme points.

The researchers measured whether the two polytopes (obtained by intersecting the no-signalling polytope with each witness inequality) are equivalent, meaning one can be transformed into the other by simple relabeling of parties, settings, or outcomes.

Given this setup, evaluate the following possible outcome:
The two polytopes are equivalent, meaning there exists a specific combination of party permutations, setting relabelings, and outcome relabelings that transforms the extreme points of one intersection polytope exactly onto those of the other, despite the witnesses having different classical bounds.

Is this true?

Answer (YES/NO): NO